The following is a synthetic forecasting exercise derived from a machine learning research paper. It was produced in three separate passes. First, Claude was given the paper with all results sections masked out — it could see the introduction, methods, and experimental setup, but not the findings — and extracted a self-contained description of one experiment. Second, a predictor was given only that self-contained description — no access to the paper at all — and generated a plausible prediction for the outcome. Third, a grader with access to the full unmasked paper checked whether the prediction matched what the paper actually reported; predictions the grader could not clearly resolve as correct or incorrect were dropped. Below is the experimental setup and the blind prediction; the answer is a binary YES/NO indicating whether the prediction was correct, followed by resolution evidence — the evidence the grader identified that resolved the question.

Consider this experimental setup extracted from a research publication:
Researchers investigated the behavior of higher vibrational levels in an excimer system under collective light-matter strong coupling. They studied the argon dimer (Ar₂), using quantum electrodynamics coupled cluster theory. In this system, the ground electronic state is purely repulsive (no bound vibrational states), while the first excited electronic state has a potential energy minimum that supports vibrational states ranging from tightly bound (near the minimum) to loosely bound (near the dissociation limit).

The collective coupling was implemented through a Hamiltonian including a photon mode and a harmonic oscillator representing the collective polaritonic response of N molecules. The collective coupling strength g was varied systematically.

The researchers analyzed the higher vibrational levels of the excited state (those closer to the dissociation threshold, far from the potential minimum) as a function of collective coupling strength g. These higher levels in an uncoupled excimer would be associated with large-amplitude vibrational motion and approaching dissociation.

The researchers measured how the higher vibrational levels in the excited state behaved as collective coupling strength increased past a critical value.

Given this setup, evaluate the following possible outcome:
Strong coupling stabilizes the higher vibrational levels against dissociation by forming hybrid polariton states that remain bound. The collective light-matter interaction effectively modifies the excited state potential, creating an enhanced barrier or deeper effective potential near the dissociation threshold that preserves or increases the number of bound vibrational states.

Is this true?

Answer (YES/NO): NO